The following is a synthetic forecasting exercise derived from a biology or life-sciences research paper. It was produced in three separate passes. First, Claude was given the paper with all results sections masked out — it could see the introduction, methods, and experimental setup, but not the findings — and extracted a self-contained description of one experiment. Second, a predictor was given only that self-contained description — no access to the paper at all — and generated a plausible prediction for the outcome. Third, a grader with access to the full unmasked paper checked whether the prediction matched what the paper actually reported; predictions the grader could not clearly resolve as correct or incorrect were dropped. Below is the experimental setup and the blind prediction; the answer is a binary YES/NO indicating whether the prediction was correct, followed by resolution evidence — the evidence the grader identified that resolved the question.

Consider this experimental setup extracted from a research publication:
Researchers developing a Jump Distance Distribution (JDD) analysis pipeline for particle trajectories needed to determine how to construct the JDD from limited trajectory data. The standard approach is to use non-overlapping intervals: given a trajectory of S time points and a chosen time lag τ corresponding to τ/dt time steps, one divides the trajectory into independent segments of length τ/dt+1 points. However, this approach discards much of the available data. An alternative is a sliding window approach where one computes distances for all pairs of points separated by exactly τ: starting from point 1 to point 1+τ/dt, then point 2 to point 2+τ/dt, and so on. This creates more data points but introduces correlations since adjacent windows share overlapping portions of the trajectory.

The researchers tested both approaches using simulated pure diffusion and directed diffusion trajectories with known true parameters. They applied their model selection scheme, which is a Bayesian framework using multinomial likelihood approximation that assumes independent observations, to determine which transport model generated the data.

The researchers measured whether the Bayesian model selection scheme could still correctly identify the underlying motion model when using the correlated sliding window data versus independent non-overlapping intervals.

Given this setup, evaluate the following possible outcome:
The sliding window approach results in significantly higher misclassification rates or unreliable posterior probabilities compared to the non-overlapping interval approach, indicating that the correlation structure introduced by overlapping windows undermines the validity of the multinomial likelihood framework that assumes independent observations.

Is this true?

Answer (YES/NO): NO